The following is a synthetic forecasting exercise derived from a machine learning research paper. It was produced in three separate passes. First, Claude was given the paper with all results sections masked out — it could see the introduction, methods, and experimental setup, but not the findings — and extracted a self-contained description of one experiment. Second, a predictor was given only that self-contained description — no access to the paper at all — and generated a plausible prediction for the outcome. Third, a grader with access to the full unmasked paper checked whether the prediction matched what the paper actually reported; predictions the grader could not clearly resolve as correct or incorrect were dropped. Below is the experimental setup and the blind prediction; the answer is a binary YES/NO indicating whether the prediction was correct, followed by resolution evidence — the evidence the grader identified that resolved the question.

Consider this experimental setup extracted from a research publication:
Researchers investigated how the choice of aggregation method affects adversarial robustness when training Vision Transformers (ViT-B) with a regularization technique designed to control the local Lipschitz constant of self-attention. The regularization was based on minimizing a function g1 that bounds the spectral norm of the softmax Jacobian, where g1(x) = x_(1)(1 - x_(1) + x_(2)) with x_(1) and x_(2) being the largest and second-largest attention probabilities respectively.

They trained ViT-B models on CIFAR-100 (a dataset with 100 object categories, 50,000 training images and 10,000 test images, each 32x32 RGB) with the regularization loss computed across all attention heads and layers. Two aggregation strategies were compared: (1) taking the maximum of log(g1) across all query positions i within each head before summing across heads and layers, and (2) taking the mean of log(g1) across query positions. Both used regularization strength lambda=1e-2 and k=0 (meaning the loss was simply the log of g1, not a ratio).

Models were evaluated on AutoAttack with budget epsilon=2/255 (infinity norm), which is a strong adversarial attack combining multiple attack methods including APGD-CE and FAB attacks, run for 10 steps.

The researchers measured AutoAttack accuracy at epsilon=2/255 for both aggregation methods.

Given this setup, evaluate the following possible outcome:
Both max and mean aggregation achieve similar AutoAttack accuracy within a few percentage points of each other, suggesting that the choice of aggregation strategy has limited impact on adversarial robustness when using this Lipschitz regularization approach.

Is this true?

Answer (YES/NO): YES